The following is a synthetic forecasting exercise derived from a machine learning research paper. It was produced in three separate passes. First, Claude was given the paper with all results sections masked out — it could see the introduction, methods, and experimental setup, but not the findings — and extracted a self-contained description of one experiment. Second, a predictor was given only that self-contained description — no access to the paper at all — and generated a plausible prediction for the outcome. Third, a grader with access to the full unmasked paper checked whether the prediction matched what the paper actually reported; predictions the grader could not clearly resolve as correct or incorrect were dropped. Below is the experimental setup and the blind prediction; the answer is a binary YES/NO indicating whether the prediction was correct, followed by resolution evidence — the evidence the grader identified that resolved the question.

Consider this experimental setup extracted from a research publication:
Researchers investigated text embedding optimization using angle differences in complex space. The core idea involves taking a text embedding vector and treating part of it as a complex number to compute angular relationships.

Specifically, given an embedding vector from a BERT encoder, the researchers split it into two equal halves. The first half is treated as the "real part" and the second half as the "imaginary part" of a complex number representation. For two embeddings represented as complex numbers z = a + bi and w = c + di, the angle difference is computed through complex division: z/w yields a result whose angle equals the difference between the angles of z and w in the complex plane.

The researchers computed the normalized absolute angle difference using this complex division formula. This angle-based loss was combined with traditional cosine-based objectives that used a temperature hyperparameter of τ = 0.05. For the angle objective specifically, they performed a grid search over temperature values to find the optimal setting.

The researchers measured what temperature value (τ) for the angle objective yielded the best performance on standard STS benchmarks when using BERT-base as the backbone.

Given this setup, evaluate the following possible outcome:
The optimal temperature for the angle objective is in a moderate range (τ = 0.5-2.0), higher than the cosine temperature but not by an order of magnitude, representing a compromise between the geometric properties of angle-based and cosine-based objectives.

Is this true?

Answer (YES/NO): YES